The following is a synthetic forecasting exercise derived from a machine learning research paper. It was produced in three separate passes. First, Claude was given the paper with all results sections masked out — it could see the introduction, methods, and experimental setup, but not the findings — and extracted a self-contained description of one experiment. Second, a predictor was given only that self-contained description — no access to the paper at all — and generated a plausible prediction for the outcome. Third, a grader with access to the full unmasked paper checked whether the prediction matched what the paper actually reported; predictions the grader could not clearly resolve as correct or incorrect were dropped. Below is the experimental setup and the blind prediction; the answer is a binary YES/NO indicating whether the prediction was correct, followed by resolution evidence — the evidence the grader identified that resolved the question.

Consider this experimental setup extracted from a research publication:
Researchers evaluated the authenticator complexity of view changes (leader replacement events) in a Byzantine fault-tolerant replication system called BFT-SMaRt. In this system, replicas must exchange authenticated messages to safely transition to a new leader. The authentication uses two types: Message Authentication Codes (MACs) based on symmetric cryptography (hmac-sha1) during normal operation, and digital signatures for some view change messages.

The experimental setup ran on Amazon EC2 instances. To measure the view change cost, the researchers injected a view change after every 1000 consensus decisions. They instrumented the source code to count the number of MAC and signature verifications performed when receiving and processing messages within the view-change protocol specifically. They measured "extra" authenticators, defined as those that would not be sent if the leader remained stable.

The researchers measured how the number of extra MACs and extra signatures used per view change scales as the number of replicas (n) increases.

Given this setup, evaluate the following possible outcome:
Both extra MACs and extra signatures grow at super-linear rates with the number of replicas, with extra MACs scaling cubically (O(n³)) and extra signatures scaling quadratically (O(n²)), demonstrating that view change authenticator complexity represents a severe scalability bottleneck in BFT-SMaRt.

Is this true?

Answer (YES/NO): YES